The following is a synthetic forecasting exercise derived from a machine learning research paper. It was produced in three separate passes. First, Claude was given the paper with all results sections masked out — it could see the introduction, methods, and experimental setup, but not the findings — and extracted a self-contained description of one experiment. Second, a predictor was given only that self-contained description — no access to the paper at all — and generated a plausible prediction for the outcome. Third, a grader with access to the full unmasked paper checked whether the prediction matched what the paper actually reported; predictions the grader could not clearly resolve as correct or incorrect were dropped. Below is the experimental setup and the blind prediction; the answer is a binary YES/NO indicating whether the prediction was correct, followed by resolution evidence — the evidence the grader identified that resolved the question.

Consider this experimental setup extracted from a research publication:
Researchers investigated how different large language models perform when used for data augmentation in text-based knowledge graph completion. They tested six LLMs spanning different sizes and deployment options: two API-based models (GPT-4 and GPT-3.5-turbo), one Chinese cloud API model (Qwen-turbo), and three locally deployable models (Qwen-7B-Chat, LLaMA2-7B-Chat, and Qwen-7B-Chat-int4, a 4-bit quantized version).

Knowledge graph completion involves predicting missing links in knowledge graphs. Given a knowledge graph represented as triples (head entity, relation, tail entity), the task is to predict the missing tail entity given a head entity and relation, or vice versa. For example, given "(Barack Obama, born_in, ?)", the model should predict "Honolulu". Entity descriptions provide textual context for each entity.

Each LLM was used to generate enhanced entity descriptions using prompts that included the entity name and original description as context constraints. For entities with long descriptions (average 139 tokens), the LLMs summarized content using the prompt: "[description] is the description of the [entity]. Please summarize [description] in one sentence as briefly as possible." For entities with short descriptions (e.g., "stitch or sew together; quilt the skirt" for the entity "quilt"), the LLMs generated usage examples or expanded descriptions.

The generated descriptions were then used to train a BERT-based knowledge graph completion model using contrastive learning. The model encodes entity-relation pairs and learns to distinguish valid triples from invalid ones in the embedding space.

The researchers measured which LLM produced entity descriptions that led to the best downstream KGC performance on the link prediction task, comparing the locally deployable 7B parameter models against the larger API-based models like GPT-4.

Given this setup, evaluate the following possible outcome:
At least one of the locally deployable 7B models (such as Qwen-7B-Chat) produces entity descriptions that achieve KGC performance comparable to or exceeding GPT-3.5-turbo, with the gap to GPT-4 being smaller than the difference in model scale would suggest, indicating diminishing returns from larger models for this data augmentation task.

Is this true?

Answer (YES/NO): YES